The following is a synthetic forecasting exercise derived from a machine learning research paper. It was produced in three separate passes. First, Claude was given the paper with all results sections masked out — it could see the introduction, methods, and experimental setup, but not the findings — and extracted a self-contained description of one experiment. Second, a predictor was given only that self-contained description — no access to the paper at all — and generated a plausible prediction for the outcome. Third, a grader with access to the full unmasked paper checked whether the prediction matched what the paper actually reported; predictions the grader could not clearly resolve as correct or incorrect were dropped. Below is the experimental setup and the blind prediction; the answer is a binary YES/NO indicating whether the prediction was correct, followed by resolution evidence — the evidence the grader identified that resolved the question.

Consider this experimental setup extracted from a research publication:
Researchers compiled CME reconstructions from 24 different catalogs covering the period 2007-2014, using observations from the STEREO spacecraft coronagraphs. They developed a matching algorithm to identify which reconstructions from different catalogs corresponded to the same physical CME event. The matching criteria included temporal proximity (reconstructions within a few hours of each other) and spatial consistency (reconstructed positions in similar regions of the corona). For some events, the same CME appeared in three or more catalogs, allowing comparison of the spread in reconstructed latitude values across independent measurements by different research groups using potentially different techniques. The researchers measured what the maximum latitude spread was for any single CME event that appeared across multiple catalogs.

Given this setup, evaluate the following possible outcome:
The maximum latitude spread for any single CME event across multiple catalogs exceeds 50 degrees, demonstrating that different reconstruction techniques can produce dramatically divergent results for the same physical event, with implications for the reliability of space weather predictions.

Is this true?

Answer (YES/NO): YES